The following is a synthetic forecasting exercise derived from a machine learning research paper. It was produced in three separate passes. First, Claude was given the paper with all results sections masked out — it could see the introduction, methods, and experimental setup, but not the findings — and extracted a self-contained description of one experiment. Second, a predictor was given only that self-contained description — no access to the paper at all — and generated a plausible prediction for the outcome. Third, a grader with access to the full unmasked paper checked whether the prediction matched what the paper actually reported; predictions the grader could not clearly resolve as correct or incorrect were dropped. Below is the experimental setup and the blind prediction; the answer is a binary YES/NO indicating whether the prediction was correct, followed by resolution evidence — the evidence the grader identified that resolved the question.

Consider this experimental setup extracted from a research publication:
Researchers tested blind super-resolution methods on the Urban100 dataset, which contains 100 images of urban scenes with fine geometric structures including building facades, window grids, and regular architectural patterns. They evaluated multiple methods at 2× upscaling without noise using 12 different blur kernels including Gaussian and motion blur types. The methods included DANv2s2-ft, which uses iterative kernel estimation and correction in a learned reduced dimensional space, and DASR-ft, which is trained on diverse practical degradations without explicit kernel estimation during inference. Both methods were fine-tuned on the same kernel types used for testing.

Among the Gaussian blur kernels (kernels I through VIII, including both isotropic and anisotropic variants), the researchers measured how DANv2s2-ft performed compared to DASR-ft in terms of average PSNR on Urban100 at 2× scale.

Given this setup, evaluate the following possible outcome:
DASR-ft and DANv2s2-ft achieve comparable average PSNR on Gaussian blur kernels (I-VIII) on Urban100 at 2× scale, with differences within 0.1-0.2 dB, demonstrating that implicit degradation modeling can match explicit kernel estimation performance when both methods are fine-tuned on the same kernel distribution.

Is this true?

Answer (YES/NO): NO